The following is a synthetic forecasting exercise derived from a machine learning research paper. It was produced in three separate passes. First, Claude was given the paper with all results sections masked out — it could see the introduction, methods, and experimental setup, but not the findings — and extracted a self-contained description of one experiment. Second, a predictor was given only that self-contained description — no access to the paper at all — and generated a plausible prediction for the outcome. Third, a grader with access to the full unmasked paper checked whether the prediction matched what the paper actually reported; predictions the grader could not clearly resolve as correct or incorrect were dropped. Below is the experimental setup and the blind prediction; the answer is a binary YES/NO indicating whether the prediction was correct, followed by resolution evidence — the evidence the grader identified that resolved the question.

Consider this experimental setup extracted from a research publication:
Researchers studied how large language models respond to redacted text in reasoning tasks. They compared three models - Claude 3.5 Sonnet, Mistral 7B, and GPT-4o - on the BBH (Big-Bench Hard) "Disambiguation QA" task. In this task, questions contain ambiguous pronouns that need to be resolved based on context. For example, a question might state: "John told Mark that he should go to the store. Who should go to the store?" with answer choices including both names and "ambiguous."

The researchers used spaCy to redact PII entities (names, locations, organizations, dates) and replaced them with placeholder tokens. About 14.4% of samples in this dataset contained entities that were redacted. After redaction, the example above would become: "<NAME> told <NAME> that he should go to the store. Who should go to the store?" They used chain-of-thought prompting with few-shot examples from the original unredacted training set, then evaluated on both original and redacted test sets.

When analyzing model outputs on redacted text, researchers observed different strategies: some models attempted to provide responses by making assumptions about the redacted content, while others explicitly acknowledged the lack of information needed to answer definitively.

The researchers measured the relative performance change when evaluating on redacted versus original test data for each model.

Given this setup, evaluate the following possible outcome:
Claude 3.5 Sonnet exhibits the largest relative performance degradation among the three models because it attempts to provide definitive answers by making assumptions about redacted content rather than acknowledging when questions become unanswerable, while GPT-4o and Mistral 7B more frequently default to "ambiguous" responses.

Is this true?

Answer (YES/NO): NO